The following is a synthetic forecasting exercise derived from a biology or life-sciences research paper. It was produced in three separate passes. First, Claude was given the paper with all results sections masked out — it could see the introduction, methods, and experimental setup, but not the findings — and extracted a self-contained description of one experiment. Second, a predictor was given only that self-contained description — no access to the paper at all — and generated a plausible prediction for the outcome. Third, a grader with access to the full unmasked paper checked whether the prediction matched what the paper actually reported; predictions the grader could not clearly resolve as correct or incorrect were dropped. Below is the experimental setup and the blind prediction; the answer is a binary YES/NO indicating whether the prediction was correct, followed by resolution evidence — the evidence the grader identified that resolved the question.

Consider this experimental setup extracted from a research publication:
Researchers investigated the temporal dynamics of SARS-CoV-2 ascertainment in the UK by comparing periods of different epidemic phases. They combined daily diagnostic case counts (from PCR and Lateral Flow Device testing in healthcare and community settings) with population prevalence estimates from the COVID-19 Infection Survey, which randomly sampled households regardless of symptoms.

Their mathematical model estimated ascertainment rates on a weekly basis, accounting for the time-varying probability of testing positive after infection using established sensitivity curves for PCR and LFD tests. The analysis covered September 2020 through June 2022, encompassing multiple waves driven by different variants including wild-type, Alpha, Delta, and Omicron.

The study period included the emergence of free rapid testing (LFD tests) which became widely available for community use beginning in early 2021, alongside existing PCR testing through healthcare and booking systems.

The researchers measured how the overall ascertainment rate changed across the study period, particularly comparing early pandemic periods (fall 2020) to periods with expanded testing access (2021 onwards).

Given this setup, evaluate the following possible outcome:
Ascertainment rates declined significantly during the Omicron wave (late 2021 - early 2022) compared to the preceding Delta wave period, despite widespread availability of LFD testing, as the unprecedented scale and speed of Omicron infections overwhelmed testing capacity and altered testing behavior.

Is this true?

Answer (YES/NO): NO